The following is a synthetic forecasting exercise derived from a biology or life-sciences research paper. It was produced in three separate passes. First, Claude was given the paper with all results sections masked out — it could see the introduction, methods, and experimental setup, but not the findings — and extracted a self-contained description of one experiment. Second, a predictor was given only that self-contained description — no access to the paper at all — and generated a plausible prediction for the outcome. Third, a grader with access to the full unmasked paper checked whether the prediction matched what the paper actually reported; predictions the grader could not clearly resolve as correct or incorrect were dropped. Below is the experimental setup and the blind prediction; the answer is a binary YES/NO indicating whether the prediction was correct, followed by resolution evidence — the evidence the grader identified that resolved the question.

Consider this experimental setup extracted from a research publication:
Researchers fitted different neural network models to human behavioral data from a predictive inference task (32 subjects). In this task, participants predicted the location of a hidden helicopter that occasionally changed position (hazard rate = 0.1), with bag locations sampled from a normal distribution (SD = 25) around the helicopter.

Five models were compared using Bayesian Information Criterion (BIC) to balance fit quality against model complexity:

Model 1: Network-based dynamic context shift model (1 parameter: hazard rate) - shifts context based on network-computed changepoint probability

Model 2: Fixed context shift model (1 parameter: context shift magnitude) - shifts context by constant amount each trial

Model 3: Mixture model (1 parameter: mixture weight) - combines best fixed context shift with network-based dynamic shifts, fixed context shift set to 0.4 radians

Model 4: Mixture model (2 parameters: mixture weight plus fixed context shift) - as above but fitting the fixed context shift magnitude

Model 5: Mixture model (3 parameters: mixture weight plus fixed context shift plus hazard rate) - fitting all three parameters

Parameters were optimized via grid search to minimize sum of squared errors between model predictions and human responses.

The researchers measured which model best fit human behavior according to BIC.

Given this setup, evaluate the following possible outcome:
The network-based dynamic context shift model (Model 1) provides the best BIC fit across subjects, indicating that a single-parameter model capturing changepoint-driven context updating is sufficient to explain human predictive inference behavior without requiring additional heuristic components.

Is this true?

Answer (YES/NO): NO